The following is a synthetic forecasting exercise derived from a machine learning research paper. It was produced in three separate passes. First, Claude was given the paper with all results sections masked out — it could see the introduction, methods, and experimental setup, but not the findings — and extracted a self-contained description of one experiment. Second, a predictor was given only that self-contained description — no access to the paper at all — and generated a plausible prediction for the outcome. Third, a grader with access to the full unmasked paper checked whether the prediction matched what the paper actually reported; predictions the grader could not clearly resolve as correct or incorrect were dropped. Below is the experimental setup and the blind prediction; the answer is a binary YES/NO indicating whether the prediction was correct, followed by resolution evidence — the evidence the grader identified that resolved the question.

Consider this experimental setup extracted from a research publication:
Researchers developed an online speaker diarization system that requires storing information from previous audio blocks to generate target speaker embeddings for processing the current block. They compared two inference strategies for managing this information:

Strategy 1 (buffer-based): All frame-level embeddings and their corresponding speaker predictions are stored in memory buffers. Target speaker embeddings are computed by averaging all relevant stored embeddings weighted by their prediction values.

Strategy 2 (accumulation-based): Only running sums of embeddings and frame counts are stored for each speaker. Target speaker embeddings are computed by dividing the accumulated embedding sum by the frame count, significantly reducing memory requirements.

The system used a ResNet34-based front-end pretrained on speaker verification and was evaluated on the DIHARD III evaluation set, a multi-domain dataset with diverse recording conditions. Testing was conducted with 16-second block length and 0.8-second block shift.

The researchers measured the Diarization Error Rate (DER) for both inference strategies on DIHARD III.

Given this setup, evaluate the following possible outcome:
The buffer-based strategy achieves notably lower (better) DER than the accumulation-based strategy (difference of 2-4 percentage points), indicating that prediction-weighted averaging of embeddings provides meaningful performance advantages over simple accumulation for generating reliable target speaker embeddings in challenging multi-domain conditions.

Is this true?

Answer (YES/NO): NO